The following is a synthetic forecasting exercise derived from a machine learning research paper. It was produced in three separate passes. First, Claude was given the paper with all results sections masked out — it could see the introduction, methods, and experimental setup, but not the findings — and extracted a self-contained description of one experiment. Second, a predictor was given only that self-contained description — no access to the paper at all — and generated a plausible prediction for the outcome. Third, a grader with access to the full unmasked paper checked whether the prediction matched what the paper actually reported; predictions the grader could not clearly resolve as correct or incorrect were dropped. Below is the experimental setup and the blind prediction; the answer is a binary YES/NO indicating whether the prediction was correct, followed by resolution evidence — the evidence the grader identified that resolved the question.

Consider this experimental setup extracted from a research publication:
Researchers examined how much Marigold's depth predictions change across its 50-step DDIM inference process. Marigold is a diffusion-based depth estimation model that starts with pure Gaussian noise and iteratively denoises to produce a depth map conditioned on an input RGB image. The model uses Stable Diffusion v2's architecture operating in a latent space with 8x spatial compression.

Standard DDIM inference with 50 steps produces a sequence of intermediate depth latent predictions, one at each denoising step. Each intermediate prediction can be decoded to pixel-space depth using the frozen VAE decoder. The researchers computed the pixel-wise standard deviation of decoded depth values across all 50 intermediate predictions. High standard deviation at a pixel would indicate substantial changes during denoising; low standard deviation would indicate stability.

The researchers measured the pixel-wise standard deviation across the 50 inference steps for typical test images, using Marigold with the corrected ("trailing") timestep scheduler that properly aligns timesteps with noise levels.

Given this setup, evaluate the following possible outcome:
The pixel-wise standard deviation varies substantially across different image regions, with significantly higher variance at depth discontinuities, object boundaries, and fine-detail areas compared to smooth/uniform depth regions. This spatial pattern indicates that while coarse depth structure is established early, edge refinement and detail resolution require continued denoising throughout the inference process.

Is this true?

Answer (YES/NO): NO